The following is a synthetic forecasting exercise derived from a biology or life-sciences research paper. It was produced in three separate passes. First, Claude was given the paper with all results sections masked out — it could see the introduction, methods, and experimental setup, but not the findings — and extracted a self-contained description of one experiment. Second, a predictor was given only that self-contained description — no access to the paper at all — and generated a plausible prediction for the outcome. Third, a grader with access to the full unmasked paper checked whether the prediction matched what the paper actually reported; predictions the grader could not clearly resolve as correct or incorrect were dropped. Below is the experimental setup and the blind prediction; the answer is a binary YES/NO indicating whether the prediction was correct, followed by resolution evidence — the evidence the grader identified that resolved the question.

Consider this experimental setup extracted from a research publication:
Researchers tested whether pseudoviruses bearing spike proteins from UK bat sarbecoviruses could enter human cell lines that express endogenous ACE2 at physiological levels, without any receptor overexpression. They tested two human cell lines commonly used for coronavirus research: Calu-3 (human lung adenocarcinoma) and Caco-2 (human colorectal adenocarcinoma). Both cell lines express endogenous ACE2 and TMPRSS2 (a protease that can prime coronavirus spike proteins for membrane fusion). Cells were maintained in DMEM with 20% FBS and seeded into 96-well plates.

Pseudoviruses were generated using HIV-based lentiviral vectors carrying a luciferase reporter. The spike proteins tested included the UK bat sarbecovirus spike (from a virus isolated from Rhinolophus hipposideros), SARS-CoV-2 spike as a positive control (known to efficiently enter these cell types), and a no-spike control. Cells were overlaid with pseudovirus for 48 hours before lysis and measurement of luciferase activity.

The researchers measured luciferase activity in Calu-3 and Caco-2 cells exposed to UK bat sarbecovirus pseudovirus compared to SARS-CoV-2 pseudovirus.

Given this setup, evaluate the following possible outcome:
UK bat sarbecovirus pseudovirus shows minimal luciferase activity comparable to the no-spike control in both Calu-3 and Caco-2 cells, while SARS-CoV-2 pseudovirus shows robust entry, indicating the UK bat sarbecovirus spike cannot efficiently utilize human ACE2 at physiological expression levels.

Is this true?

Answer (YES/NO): YES